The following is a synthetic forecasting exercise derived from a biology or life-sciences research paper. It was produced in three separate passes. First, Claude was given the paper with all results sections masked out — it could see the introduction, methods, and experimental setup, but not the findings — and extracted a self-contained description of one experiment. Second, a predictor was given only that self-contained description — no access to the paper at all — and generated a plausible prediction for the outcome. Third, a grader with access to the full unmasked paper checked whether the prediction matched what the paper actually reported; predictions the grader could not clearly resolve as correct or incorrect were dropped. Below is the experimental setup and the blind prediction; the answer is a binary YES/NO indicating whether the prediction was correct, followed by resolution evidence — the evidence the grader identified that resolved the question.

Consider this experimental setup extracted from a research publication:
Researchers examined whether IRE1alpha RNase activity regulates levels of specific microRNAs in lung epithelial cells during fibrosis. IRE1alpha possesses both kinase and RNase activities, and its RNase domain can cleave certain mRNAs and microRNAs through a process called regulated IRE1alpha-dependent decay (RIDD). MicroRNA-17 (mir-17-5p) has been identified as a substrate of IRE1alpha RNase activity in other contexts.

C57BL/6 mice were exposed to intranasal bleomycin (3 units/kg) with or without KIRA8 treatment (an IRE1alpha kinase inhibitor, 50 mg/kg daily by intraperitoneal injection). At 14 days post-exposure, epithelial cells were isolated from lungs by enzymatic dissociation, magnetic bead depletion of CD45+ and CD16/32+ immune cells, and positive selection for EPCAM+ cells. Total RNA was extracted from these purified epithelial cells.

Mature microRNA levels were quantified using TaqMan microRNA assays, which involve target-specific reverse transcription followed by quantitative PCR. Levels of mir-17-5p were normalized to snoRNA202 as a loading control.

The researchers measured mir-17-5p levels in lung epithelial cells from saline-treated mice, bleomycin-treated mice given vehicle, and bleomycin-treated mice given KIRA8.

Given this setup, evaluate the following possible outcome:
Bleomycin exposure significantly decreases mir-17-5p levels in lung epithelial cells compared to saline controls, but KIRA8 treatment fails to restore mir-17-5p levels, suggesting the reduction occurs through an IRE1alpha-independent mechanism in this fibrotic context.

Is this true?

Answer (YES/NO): NO